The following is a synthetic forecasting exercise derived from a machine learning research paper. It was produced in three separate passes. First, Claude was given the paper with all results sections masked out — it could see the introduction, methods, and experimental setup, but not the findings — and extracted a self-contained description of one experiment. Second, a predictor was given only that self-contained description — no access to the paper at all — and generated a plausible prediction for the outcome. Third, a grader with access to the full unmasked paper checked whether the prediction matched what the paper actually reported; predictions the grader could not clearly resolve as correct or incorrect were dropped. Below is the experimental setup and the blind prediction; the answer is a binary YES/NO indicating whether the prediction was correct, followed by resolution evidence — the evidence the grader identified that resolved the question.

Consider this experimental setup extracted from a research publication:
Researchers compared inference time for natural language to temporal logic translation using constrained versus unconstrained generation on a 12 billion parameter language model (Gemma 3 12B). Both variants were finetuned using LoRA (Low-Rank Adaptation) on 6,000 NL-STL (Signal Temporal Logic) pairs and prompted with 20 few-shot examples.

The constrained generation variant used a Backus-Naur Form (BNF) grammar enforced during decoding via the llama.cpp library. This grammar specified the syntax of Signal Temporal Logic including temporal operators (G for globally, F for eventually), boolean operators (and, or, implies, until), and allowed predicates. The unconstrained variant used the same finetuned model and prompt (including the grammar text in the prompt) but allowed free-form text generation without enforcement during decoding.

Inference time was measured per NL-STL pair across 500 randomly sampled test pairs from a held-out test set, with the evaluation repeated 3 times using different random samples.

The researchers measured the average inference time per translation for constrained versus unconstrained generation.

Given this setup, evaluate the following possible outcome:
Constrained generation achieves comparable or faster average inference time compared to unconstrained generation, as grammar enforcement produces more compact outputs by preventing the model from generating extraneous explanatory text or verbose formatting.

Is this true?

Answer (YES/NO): NO